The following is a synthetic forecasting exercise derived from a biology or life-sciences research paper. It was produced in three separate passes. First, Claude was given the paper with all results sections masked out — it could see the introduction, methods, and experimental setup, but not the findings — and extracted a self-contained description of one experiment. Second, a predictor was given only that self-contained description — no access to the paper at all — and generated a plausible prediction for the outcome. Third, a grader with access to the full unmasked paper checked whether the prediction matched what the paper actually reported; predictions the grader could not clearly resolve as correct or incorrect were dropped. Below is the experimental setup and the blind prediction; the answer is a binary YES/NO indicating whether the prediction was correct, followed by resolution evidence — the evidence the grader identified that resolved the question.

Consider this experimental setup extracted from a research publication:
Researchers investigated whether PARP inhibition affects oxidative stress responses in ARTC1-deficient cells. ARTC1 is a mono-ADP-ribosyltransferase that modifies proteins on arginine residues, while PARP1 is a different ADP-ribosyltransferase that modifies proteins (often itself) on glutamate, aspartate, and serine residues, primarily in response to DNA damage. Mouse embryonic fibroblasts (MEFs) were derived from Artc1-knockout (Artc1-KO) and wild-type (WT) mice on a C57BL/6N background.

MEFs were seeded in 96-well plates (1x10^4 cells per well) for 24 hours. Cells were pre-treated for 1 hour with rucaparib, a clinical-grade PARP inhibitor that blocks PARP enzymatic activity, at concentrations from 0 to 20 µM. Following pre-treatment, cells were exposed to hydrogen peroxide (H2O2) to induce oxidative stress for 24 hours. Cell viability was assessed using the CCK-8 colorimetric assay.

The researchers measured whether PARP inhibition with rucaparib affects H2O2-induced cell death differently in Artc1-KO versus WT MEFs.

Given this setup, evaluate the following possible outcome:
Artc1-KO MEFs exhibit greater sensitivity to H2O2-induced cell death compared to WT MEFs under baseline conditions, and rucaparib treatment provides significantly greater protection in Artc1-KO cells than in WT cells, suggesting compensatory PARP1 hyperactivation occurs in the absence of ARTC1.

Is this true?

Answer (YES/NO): NO